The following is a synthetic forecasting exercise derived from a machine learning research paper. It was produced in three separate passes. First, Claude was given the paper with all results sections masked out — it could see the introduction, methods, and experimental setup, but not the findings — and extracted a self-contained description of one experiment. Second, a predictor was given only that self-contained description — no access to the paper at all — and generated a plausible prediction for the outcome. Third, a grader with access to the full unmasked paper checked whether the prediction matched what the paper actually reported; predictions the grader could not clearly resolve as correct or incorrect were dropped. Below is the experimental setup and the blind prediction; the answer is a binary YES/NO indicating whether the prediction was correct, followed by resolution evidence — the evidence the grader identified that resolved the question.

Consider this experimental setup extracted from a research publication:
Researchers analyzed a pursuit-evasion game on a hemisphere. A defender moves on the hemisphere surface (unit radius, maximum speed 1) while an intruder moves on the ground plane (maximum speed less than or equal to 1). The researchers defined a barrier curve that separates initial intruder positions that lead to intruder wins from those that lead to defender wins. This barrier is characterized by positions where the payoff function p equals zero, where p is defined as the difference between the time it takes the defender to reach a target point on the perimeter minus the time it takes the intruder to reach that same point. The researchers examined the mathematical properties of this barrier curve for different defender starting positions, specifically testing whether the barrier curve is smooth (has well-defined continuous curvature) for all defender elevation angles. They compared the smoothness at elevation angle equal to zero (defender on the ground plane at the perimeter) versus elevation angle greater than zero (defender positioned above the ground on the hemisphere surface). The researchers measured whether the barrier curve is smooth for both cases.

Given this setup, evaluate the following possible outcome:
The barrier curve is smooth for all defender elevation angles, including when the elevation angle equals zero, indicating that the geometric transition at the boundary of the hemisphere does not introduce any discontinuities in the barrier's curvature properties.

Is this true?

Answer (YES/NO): NO